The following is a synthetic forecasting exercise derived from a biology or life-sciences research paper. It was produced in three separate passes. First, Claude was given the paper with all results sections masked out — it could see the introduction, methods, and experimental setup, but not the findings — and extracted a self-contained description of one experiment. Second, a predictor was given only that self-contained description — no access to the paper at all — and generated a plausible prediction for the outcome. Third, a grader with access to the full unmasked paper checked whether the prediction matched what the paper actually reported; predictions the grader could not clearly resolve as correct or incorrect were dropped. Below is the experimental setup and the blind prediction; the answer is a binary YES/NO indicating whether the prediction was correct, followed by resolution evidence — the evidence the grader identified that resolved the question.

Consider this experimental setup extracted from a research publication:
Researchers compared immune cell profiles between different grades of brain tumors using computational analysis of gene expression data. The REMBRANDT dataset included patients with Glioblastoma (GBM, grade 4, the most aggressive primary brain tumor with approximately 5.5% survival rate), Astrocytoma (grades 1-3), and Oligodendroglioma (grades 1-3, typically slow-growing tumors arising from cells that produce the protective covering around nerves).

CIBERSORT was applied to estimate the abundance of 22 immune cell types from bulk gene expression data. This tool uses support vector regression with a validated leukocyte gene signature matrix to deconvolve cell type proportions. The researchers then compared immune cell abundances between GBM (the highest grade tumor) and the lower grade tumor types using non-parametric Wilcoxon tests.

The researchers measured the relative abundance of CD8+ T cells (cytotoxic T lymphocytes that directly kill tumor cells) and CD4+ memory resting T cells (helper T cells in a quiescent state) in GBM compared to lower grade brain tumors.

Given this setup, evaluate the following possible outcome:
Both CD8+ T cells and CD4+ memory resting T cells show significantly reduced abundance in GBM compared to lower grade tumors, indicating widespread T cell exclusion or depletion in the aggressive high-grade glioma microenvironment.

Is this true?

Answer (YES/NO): NO